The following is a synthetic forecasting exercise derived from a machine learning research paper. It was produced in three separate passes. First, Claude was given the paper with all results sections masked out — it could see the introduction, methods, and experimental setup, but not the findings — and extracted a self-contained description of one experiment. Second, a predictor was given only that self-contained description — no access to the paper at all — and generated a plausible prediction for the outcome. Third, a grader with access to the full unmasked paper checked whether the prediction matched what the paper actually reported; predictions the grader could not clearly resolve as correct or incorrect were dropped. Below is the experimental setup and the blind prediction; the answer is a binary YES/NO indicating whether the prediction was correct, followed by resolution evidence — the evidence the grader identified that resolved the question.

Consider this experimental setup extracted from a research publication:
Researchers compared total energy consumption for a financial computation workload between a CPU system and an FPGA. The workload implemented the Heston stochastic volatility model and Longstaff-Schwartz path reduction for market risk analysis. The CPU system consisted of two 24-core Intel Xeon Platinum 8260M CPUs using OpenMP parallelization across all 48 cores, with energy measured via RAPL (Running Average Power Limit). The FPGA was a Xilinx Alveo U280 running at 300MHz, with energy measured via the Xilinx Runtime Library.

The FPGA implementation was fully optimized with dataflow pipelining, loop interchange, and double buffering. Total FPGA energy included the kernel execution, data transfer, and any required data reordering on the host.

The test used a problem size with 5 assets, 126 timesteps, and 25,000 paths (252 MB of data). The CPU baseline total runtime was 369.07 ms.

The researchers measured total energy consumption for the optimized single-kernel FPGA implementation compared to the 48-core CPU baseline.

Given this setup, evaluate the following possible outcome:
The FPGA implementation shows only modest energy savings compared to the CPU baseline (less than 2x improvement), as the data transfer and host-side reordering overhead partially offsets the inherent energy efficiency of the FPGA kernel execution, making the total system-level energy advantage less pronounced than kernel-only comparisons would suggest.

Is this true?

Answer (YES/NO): NO